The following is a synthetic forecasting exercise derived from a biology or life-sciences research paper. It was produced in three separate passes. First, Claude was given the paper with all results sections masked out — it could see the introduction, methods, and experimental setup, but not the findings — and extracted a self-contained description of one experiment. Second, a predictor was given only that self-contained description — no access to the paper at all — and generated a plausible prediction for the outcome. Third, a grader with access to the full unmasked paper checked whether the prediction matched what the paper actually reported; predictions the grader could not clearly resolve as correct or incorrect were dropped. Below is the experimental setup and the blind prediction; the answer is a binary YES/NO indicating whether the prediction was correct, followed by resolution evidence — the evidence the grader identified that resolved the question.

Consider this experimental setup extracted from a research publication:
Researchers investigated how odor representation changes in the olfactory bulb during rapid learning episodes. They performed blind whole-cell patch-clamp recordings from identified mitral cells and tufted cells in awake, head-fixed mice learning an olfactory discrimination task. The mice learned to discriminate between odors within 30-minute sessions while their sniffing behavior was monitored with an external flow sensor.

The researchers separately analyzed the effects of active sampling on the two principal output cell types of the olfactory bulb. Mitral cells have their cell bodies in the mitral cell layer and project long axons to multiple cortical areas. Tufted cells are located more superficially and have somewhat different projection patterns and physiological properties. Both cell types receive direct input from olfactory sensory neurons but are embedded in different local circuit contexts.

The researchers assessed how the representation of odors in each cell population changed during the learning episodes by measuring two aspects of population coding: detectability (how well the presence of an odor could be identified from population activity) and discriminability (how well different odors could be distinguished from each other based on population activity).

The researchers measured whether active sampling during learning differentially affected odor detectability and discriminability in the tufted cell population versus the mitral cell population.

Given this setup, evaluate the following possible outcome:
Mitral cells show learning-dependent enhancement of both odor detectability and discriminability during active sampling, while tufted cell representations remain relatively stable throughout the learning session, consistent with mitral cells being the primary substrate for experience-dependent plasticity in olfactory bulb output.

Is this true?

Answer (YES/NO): NO